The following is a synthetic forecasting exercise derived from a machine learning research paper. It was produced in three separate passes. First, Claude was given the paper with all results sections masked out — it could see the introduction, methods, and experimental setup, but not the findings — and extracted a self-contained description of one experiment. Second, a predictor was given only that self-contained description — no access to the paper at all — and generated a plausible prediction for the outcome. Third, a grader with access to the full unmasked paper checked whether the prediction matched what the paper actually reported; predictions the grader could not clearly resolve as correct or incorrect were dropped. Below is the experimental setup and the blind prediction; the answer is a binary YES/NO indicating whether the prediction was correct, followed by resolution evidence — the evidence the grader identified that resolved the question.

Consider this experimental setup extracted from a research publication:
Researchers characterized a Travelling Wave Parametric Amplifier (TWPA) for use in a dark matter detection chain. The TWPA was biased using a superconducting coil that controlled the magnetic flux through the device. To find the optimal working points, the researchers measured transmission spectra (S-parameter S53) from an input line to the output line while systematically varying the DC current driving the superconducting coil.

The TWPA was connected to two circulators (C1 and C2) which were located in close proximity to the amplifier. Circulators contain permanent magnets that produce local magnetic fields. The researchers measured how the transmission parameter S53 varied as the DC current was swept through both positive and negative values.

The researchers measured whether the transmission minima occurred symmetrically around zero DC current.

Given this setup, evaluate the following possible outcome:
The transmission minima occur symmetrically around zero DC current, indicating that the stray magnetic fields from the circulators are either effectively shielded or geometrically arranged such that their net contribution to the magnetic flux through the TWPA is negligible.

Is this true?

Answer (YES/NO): NO